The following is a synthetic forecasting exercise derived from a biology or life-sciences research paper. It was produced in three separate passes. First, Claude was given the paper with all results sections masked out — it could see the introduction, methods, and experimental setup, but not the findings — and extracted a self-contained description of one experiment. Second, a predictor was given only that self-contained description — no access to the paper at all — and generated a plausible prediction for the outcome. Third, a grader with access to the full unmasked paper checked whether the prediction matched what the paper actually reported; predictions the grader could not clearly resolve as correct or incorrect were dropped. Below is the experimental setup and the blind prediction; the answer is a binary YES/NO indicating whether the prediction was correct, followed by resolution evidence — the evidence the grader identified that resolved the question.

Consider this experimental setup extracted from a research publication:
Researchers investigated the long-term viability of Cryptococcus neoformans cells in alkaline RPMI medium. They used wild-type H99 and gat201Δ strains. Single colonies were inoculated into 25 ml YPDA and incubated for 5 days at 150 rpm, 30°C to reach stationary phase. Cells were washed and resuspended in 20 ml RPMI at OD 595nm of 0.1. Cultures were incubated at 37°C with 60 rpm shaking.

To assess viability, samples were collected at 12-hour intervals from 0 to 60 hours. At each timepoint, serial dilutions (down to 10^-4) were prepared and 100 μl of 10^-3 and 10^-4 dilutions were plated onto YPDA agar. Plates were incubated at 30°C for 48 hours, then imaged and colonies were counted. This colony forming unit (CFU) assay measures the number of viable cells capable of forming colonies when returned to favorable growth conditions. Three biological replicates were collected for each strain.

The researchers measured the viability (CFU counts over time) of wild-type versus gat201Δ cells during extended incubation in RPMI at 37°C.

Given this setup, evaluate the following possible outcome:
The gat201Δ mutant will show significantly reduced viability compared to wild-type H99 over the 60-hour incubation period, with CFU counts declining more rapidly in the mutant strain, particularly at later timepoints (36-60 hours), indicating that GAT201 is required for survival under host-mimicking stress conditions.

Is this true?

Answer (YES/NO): NO